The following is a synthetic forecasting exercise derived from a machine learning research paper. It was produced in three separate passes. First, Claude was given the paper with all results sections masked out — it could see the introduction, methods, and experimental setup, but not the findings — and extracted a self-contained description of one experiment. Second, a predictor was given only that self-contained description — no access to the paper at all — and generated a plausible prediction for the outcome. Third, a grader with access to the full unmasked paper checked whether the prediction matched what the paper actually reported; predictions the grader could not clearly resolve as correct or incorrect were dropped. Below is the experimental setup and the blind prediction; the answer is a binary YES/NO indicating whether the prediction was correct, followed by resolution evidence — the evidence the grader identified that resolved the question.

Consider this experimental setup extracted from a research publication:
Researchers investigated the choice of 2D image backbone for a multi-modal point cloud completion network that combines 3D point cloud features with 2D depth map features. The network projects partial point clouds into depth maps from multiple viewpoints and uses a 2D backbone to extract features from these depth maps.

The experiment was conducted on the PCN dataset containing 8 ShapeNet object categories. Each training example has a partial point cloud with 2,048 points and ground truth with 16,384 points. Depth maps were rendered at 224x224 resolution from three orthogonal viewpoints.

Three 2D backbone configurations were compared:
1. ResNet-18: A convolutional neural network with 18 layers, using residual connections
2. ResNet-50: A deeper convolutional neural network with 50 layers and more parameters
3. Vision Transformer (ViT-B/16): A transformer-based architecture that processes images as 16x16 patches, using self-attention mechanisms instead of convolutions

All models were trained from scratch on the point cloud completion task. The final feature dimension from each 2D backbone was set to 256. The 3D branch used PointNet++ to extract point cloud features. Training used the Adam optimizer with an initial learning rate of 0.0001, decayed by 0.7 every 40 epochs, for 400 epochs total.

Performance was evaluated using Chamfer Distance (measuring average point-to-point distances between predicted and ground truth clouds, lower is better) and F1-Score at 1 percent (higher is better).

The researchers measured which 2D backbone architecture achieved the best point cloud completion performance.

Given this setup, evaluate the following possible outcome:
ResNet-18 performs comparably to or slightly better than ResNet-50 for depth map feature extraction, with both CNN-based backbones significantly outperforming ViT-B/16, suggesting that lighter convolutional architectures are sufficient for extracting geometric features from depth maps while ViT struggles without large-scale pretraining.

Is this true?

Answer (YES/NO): NO